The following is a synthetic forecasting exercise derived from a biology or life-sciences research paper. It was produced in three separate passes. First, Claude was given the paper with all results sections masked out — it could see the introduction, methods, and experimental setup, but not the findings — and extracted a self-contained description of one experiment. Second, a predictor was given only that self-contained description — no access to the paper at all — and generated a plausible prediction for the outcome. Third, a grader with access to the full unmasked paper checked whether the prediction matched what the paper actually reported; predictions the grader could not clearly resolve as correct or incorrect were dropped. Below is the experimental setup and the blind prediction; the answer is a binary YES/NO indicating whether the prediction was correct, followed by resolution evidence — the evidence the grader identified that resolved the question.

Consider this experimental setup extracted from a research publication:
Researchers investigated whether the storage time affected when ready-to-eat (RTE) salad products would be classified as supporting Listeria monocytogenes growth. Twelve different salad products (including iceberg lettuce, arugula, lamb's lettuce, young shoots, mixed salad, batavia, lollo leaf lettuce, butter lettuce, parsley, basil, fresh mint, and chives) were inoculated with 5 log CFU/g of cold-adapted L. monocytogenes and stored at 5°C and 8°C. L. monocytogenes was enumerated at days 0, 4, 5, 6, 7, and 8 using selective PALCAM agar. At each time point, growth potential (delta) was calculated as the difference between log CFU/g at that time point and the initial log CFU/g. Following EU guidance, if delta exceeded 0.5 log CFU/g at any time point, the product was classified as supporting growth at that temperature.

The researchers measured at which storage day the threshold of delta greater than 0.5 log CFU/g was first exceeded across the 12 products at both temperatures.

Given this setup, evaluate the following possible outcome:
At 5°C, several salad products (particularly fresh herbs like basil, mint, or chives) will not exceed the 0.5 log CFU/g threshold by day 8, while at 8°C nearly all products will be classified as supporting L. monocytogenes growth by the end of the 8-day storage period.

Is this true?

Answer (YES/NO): NO